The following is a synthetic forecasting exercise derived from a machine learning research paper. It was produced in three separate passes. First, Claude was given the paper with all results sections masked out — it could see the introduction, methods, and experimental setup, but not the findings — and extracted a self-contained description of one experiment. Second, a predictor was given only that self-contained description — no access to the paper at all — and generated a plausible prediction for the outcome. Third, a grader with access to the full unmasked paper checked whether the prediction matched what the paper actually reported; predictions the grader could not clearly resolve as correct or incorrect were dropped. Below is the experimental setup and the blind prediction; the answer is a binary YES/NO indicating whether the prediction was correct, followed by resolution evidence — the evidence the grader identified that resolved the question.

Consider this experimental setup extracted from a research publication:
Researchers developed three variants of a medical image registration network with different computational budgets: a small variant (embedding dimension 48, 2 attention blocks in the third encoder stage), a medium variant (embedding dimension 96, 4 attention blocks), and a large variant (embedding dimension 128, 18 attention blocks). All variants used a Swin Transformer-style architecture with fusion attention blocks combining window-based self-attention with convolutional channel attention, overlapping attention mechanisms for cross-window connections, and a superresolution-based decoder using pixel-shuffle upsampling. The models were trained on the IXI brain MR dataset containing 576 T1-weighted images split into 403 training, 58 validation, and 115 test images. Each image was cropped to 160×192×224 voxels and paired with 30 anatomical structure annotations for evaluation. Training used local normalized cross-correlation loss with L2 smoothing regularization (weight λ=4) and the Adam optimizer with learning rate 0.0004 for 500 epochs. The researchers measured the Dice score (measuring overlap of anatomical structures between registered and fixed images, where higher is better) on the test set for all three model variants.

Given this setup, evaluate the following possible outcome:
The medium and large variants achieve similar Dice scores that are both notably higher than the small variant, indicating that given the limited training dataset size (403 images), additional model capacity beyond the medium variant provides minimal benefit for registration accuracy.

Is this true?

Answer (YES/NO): NO